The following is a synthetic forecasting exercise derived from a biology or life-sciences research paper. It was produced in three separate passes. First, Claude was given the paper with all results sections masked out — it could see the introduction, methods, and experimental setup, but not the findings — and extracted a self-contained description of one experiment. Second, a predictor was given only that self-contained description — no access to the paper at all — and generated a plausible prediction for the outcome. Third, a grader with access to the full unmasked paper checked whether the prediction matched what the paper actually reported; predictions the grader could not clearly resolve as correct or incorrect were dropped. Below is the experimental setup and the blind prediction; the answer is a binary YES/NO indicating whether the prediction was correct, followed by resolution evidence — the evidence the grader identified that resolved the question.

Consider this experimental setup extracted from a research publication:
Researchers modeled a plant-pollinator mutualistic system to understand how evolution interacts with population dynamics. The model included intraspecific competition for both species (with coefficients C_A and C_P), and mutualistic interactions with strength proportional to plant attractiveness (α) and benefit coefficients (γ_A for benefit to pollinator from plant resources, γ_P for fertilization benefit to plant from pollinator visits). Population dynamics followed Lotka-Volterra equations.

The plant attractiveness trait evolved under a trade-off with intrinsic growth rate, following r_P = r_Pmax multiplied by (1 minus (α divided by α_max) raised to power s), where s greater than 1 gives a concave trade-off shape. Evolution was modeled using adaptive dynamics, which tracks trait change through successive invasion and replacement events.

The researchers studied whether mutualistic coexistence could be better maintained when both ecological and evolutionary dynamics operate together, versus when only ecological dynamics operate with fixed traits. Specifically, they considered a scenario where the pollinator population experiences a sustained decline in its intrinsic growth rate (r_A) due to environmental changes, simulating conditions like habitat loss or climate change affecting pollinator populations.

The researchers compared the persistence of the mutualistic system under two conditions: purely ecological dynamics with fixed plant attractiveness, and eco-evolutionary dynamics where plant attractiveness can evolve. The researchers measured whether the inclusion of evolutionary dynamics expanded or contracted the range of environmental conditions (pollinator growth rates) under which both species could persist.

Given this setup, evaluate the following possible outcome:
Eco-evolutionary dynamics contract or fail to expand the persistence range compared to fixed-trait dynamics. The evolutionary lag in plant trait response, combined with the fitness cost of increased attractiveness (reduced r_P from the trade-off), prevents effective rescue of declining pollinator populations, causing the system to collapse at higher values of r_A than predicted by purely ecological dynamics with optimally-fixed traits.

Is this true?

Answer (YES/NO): NO